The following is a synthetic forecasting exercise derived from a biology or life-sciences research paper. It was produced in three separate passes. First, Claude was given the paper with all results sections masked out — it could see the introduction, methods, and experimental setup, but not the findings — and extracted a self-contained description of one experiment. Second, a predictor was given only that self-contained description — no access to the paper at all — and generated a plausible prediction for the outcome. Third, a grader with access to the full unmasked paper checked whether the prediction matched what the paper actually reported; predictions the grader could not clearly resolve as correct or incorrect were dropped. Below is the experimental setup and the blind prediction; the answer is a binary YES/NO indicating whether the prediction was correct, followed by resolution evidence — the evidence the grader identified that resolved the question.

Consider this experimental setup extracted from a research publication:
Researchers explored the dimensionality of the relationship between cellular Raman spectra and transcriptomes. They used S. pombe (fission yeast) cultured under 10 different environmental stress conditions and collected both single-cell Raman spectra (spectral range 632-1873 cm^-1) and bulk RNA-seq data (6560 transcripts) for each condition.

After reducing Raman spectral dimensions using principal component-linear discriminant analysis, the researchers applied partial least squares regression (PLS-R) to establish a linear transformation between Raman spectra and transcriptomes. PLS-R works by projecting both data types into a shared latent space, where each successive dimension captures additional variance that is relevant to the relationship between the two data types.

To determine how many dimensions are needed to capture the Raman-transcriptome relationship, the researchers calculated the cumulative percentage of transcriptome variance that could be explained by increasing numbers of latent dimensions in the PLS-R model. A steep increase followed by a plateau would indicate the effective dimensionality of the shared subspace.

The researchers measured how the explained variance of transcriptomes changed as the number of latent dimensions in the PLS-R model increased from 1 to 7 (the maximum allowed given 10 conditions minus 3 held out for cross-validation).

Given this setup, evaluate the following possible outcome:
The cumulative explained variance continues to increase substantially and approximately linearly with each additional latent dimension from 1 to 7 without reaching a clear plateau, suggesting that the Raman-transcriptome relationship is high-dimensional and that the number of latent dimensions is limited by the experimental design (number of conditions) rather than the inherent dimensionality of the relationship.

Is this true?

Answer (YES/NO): NO